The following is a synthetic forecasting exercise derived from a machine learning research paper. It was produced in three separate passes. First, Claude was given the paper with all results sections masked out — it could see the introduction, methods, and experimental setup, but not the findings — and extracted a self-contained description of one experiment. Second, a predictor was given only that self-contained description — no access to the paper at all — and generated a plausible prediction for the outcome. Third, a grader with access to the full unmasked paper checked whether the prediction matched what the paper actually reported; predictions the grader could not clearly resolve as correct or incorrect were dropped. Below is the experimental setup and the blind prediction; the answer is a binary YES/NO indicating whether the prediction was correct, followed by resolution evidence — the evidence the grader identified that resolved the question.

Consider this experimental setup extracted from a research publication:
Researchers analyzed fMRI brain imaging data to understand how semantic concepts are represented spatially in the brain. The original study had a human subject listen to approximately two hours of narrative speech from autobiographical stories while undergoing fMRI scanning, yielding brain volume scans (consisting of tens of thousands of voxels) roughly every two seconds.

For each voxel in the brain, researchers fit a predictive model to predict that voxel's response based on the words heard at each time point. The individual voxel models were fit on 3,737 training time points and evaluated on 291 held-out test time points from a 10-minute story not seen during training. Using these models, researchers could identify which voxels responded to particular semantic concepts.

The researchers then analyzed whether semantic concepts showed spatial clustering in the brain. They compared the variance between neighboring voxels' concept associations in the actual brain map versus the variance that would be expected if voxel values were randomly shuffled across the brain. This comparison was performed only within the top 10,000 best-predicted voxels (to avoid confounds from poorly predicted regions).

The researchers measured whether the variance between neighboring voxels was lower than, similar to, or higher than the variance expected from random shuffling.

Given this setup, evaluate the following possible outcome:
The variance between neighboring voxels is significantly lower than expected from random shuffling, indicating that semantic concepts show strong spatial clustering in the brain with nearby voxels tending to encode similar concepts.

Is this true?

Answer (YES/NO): YES